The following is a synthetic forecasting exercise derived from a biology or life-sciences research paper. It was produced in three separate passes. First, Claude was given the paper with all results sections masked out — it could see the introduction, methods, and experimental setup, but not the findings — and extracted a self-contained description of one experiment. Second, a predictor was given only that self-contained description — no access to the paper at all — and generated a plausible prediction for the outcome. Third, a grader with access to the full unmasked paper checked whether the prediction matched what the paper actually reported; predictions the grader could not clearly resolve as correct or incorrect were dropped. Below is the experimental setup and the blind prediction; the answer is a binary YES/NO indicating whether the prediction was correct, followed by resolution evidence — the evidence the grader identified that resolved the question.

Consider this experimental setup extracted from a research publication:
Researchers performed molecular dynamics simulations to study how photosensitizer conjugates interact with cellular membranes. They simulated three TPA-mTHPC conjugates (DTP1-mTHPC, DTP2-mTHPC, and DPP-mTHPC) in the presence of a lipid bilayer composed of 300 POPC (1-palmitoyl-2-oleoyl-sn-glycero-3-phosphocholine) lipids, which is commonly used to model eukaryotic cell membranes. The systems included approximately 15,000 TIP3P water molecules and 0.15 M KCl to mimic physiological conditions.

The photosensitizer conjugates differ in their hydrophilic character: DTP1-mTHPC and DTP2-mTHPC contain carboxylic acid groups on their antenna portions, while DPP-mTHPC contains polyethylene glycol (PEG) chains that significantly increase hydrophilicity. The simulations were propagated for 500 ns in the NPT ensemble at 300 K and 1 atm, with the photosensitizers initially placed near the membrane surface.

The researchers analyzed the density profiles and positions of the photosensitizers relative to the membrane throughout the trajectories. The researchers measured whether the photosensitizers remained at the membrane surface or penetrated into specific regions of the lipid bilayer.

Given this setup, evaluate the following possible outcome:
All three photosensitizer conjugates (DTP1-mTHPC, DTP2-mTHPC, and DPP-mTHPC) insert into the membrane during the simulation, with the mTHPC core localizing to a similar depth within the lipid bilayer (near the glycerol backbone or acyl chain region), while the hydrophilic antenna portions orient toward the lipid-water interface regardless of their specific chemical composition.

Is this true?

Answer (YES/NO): NO